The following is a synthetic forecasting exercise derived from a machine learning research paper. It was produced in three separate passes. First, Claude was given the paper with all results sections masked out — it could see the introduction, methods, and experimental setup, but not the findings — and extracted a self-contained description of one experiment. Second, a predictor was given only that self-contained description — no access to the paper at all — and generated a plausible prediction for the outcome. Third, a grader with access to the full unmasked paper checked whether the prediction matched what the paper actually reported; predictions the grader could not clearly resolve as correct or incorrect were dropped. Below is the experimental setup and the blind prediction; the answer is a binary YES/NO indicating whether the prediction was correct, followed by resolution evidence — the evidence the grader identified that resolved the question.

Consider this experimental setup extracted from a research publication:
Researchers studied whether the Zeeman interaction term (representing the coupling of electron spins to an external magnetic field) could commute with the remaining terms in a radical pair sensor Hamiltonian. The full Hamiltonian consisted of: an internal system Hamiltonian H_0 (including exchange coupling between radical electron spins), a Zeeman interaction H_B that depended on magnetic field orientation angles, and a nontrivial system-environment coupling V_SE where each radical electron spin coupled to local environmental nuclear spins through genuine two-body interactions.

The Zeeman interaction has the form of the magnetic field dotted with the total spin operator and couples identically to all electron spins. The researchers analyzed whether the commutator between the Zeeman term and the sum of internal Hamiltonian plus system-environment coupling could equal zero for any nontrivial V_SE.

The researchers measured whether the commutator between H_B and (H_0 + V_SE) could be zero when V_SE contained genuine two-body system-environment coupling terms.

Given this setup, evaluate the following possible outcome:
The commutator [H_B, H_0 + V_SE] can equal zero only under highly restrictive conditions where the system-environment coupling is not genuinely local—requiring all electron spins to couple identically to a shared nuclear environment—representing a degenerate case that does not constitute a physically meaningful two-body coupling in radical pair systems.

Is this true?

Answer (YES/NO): NO